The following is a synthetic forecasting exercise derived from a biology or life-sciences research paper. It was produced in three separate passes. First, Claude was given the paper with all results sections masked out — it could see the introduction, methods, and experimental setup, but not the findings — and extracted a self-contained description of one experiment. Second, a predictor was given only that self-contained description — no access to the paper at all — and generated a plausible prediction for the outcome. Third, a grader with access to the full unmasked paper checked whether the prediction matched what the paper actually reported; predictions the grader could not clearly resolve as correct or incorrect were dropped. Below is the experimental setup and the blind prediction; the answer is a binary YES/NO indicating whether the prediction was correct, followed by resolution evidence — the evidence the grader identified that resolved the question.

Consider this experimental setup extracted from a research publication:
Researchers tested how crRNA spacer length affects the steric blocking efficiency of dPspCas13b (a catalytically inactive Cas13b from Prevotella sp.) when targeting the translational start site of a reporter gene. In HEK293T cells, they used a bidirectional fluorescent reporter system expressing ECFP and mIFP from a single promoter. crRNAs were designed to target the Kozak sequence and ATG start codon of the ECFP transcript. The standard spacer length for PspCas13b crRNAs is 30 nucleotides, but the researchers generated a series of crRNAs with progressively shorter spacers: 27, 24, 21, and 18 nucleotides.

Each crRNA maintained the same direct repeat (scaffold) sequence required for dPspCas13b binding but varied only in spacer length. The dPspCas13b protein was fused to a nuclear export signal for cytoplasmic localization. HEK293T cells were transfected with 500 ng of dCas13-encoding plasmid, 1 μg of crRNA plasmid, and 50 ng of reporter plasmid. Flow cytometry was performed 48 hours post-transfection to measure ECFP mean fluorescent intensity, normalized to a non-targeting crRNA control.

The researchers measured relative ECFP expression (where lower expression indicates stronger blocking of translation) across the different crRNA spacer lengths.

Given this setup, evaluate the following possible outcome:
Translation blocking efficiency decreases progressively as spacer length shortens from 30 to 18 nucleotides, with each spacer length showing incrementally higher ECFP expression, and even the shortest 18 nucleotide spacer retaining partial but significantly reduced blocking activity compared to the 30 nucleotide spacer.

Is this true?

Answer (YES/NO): NO